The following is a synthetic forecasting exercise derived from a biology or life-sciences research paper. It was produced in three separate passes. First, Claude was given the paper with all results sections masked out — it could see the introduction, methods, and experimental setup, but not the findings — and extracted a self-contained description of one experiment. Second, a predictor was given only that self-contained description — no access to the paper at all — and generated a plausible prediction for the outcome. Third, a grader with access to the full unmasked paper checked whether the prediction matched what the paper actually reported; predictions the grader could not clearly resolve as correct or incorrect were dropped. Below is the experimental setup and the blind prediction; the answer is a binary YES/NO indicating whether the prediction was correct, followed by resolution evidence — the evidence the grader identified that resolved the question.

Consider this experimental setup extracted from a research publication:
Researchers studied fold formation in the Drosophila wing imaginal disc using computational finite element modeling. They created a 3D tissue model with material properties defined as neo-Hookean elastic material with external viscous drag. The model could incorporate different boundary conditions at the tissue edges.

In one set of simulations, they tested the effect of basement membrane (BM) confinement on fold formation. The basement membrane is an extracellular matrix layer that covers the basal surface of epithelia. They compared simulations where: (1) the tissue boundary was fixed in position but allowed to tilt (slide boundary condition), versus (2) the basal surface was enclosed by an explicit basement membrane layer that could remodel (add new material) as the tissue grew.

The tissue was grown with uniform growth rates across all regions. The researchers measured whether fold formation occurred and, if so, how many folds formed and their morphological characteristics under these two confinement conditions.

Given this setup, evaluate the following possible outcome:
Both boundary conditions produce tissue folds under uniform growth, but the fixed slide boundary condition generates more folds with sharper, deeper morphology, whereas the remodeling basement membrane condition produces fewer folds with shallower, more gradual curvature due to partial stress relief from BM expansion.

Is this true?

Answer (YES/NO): NO